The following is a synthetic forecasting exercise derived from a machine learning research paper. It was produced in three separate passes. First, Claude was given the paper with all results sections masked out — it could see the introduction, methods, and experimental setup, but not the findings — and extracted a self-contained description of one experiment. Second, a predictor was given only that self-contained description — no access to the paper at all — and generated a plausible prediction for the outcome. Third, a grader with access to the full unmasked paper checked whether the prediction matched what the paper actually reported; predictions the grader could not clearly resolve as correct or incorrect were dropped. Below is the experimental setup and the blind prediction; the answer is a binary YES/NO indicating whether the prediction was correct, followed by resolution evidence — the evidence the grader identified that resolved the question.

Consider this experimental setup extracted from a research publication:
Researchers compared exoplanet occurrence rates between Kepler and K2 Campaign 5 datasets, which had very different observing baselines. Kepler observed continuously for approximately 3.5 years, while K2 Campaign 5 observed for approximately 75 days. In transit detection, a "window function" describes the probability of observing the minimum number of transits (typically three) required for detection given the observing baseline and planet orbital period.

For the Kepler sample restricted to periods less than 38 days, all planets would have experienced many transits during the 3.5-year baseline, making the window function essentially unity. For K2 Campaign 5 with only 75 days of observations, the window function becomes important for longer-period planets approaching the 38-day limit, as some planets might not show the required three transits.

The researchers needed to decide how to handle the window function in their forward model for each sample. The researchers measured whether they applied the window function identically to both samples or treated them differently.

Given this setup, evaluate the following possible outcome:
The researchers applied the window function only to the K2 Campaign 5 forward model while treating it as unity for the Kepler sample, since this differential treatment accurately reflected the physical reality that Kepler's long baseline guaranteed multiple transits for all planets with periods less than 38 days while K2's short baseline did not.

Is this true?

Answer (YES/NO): YES